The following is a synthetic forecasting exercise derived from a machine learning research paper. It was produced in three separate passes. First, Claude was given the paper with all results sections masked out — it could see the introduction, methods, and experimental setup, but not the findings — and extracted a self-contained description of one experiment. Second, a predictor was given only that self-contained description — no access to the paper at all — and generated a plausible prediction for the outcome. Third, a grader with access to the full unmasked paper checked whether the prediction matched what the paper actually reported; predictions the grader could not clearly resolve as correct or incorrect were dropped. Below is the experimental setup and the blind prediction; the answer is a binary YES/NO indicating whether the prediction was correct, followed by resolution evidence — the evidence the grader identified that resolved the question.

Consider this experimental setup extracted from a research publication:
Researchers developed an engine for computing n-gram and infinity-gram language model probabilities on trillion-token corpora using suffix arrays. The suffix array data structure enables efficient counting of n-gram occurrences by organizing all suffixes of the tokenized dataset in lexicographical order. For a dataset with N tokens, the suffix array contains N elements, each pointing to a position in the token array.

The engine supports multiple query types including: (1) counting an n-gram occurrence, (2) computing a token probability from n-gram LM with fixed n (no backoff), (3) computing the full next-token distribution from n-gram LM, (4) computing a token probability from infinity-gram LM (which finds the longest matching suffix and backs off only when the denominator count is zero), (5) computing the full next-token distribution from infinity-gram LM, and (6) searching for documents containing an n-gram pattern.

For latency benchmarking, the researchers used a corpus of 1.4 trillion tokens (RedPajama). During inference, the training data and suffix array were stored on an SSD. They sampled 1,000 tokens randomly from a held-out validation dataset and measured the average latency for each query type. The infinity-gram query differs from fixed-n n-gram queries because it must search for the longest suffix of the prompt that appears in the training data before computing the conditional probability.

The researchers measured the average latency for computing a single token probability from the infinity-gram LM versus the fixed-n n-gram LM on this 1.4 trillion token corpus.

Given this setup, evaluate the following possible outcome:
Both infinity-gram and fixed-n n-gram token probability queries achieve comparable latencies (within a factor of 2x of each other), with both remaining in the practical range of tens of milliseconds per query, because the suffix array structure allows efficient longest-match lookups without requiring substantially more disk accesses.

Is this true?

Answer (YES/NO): NO